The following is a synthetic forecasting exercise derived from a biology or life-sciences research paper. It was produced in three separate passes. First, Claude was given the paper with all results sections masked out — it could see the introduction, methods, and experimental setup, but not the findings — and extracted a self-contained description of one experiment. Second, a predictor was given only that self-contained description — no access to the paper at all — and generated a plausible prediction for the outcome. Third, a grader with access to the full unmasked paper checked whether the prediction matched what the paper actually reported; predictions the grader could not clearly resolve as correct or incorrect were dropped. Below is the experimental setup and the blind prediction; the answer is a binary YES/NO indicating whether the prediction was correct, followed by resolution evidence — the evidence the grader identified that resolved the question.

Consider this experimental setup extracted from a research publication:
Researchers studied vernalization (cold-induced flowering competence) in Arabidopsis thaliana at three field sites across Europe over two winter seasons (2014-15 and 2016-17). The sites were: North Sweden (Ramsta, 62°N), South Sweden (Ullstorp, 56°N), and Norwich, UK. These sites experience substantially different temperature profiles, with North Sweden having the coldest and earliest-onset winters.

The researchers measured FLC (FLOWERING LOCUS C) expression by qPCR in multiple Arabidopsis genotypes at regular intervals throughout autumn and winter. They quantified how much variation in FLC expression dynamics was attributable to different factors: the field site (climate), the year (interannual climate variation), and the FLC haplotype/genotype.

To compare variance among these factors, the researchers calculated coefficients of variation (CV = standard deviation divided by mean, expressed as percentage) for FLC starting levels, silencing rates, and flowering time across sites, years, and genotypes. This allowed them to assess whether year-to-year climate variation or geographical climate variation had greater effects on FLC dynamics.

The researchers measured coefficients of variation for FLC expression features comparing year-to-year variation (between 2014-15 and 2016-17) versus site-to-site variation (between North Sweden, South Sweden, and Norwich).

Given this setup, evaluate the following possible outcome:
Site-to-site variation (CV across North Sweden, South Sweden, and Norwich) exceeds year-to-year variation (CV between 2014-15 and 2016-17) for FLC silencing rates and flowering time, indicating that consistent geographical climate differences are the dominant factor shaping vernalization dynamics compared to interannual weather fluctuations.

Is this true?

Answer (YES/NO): NO